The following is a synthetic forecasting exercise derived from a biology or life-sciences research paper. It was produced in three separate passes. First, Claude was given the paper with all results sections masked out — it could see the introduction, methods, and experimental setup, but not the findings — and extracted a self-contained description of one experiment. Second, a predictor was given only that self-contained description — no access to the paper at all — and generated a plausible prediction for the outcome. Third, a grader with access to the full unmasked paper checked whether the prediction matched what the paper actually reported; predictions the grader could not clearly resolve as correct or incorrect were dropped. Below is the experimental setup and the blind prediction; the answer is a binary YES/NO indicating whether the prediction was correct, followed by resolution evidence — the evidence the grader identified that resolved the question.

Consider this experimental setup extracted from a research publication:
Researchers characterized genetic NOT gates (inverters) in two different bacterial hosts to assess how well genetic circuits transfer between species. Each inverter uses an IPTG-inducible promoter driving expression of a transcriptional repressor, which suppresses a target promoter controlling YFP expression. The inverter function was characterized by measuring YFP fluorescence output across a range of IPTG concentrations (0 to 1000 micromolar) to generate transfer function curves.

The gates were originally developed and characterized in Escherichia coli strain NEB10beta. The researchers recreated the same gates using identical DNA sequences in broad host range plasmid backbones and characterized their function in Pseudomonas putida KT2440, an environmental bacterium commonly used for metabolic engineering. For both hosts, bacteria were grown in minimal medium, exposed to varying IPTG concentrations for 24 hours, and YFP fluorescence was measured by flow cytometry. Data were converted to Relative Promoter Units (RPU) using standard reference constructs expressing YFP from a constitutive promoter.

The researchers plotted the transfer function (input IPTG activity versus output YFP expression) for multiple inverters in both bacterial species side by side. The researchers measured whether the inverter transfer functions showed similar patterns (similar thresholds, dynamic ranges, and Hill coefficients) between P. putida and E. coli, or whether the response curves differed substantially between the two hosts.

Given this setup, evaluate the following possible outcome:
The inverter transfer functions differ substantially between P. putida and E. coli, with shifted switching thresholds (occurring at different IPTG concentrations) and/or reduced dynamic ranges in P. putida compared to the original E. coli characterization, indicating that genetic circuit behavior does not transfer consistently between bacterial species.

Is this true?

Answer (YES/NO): NO